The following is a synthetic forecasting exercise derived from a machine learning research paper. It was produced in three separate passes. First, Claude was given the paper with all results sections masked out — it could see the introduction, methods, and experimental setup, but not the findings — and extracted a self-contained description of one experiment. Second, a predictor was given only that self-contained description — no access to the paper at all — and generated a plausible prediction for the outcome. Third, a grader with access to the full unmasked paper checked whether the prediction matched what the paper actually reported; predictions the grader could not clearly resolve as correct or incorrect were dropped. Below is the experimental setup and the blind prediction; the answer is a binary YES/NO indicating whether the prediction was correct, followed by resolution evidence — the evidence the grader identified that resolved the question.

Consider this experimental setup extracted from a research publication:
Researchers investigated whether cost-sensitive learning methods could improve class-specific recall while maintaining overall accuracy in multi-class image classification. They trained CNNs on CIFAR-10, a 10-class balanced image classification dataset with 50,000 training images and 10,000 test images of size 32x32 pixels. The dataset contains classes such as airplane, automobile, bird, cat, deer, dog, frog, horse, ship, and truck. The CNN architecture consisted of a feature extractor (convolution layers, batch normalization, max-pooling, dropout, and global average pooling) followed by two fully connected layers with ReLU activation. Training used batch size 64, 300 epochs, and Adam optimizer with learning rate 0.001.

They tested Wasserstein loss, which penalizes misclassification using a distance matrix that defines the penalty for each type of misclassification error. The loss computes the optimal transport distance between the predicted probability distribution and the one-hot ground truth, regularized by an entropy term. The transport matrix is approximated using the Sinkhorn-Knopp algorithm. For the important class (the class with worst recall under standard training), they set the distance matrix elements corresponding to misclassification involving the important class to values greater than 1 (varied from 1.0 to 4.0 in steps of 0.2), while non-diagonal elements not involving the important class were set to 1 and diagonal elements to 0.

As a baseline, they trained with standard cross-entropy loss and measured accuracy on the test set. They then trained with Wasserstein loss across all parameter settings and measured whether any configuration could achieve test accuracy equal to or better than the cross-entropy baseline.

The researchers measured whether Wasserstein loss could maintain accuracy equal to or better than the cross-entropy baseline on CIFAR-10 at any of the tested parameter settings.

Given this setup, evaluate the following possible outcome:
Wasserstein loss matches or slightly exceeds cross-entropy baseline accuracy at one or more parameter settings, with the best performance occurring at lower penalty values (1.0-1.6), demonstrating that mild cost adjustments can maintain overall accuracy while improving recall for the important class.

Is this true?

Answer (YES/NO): NO